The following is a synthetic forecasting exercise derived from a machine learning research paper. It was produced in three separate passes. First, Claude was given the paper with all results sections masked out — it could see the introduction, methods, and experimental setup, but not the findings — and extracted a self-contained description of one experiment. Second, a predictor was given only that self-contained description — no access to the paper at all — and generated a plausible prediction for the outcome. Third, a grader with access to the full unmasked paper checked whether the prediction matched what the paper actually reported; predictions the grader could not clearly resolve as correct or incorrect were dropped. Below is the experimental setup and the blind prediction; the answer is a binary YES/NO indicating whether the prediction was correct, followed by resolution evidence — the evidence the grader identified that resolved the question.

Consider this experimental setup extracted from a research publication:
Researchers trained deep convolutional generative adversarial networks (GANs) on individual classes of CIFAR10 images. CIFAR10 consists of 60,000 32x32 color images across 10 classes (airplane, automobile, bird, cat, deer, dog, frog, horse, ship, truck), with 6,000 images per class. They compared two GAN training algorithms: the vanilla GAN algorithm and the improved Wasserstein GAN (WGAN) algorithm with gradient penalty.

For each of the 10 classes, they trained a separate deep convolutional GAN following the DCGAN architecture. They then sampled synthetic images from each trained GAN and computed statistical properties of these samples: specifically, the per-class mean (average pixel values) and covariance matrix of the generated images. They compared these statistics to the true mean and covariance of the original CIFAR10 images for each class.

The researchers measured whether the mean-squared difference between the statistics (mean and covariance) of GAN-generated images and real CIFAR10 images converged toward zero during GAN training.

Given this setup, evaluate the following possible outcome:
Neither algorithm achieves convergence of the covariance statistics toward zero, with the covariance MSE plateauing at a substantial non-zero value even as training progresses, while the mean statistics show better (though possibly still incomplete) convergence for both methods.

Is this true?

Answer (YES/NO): NO